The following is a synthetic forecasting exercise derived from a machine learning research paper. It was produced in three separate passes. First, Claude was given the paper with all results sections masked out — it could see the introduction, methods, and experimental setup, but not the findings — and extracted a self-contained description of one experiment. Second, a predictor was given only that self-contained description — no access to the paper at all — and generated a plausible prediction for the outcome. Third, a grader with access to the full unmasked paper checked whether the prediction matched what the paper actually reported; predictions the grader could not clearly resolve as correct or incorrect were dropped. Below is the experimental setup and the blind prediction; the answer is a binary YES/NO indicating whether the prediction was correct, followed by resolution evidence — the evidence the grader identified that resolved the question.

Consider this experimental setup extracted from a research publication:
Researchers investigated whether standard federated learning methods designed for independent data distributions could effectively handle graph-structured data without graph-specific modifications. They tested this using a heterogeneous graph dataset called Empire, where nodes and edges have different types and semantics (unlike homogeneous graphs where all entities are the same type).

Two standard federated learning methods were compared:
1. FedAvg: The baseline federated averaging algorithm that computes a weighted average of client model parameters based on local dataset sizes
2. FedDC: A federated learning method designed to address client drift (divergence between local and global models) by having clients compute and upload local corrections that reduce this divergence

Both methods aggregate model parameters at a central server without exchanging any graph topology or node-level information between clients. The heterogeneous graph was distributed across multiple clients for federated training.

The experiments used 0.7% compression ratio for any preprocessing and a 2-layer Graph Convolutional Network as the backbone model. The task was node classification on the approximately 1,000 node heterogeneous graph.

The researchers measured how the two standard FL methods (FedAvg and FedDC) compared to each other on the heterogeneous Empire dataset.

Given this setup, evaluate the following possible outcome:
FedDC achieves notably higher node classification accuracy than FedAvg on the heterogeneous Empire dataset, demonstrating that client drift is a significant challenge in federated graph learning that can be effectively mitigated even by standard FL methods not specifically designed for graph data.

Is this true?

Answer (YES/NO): NO